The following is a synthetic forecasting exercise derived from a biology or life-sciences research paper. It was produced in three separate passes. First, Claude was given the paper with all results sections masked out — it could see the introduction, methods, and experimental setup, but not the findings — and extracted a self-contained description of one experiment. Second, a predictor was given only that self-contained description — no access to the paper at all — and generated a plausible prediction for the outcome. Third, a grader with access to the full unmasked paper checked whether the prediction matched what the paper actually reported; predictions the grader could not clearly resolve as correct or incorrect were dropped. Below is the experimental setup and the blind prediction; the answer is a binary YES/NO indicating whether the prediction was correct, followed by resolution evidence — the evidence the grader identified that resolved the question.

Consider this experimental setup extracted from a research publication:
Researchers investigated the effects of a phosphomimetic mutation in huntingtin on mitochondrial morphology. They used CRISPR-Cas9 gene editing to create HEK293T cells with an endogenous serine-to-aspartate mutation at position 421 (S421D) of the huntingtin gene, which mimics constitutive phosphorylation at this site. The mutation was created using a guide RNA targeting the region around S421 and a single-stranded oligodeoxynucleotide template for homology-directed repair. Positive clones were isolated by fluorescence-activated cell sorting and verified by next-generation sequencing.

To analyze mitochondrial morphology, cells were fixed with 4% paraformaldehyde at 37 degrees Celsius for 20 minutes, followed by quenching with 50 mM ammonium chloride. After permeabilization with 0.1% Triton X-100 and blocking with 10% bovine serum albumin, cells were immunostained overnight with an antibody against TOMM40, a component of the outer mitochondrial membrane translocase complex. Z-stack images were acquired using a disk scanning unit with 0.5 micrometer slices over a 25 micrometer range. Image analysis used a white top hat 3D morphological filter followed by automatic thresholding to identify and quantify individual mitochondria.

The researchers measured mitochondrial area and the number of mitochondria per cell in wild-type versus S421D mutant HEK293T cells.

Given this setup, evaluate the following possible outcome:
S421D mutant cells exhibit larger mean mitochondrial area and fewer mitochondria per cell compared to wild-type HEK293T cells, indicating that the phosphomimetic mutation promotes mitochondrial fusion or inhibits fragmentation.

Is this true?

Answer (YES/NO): NO